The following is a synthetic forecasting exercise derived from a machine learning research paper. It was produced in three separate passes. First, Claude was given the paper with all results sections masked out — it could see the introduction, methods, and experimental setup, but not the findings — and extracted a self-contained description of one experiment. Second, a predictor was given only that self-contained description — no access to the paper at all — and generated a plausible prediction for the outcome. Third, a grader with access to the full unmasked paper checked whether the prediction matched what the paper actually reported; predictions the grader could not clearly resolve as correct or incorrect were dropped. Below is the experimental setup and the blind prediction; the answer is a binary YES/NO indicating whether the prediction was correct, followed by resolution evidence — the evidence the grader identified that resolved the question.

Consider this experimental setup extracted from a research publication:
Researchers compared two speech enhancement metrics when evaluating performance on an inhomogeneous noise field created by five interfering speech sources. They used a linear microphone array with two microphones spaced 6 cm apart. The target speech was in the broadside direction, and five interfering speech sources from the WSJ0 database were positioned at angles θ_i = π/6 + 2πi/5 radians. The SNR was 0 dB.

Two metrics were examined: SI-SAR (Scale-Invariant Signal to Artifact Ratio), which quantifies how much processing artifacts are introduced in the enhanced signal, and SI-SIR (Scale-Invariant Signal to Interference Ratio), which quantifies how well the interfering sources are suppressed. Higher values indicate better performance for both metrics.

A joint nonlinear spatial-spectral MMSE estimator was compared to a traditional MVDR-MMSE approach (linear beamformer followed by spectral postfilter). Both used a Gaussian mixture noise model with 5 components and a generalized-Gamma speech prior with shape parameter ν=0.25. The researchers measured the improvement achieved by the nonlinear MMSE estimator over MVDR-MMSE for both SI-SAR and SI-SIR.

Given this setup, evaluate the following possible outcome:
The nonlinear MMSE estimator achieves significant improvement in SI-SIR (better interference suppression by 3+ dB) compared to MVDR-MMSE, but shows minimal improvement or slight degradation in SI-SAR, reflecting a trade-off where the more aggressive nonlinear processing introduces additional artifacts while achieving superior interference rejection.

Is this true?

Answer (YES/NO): NO